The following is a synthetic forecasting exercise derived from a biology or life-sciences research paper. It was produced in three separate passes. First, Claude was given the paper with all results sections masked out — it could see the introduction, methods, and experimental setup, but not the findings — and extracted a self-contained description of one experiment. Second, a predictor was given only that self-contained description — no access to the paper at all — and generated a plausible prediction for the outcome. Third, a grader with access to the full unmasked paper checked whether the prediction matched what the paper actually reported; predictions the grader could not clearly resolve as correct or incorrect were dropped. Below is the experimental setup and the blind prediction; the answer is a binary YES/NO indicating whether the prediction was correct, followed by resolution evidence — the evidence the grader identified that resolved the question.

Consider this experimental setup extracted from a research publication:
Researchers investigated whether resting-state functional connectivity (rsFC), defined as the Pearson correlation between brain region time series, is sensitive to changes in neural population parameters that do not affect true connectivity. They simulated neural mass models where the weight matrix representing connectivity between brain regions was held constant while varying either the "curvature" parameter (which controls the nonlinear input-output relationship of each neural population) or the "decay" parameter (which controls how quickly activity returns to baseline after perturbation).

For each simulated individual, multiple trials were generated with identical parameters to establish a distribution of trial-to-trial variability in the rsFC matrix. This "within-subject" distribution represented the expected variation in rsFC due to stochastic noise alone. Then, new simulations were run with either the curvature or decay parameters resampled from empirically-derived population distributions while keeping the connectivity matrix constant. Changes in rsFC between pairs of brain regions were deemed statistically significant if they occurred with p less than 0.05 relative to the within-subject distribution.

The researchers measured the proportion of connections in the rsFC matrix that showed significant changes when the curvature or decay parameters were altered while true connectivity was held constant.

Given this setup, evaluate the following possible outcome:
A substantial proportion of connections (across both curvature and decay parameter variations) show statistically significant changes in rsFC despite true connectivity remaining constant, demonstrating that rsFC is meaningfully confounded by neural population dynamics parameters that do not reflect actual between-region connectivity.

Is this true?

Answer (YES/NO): NO